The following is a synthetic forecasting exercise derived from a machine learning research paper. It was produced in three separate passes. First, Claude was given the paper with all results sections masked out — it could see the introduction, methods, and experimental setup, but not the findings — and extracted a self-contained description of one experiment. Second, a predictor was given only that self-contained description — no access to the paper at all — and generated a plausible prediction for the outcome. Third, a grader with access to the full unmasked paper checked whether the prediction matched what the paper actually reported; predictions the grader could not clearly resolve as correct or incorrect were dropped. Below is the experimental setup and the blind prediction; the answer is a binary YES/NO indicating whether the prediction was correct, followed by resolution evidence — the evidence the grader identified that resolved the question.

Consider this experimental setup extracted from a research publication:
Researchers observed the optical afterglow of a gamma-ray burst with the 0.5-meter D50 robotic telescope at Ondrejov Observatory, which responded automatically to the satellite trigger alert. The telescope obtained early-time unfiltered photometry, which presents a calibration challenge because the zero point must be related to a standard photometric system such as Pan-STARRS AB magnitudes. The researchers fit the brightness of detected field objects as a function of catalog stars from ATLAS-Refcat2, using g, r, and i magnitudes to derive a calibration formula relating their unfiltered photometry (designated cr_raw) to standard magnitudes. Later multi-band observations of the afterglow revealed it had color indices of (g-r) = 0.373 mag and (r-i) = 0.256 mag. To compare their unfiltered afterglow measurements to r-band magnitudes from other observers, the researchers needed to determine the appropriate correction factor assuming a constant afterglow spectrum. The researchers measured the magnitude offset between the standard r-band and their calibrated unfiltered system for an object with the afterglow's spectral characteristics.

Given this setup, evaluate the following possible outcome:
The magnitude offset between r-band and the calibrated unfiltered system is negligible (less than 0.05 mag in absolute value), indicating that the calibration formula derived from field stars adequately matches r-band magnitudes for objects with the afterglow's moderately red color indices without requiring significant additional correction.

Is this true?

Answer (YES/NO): NO